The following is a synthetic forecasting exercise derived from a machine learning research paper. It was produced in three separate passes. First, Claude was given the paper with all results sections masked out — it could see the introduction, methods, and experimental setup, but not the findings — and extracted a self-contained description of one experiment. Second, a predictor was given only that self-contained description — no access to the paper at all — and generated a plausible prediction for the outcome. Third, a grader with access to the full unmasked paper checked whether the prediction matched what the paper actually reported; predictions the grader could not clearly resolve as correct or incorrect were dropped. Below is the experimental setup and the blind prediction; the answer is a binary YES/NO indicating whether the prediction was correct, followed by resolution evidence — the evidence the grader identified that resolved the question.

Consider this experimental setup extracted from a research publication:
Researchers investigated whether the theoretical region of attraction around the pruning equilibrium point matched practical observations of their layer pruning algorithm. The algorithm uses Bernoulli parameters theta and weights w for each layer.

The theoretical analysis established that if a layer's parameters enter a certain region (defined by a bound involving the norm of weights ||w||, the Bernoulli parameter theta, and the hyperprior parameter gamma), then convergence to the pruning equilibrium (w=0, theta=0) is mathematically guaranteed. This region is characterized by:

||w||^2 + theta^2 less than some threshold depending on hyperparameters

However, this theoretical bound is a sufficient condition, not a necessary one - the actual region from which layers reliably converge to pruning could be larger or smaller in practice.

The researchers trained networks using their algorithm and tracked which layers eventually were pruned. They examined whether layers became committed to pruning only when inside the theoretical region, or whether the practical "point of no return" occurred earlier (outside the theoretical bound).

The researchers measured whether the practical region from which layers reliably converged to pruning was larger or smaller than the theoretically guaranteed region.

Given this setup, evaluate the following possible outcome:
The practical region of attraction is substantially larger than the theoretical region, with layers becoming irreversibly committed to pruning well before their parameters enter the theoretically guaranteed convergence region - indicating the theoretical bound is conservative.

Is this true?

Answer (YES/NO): YES